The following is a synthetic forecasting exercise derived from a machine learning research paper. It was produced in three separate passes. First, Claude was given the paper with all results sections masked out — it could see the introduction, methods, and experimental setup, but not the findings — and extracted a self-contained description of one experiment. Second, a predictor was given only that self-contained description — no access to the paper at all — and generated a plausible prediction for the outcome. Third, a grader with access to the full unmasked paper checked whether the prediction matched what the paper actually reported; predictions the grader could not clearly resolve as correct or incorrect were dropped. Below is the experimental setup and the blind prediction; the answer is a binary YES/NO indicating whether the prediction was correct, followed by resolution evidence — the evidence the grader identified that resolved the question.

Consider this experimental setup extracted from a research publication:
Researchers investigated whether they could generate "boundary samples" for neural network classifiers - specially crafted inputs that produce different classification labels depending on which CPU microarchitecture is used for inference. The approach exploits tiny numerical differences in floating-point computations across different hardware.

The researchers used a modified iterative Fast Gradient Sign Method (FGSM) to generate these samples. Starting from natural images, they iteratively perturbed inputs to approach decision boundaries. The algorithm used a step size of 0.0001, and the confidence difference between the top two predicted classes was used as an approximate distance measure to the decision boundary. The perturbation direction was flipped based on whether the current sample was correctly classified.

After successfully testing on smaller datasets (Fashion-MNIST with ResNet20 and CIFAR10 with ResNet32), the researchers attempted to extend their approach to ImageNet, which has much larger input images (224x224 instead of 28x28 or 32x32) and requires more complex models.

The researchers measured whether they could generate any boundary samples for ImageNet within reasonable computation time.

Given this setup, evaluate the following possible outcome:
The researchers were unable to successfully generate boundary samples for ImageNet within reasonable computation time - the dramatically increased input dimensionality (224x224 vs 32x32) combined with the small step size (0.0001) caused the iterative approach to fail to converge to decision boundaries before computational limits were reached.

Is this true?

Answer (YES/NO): YES